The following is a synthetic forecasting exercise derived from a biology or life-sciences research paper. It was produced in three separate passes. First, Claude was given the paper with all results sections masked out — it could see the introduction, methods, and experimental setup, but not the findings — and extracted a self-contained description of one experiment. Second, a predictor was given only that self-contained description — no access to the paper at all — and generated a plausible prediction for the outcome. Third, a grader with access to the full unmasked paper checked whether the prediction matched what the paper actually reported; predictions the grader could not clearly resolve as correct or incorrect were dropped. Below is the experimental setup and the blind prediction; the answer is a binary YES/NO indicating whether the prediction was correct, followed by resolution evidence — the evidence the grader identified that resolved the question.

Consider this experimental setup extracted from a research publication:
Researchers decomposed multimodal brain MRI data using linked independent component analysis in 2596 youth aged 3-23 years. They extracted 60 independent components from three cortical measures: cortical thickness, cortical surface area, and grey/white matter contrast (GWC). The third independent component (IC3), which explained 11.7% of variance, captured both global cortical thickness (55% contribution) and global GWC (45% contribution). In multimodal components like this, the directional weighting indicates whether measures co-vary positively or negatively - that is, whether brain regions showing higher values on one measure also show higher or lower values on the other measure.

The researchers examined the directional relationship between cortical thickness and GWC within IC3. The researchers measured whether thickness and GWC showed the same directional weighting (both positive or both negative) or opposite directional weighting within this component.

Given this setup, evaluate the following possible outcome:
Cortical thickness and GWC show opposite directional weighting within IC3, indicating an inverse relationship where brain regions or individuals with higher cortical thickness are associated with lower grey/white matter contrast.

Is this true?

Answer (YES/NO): YES